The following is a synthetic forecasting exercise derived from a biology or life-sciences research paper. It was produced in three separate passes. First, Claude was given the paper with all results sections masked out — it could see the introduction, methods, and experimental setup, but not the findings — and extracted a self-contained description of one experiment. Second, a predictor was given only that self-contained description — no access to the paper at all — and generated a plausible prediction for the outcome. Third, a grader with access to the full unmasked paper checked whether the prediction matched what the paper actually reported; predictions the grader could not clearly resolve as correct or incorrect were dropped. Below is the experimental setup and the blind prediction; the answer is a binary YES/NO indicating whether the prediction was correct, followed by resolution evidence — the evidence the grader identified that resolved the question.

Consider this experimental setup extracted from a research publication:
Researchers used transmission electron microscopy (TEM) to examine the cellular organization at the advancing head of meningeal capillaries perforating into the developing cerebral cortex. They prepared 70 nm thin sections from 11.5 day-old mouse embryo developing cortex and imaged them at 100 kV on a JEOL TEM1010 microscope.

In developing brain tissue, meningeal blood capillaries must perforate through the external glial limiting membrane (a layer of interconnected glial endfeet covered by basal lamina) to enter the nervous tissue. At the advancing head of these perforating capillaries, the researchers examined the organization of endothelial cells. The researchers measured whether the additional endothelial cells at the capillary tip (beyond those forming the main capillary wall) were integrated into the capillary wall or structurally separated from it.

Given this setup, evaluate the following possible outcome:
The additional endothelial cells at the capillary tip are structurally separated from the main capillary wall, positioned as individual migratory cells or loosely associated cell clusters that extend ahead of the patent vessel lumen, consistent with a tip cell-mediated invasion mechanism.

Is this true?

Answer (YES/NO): YES